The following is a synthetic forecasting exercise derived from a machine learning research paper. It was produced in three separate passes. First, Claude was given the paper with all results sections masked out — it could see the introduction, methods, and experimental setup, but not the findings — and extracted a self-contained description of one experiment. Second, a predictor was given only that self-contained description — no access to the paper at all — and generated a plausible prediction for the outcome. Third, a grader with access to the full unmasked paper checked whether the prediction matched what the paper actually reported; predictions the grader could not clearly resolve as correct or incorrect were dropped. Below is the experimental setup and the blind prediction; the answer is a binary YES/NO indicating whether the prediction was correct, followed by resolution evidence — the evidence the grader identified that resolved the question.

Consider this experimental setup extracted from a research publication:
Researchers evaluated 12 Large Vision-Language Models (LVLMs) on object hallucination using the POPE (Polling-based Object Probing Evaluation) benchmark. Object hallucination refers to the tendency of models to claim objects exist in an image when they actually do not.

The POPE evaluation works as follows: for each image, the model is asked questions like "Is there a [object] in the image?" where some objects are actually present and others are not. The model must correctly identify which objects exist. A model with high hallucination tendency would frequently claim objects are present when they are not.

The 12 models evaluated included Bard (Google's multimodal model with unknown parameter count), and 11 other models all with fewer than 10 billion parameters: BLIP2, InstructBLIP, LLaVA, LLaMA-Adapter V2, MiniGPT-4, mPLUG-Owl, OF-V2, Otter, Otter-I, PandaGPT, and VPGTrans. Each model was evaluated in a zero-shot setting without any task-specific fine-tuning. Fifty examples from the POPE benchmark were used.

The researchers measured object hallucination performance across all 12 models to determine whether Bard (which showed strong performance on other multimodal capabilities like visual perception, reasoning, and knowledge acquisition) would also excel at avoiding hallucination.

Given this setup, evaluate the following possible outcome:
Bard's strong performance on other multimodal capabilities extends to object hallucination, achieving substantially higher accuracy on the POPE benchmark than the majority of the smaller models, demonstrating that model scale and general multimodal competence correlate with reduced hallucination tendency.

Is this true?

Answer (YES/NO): NO